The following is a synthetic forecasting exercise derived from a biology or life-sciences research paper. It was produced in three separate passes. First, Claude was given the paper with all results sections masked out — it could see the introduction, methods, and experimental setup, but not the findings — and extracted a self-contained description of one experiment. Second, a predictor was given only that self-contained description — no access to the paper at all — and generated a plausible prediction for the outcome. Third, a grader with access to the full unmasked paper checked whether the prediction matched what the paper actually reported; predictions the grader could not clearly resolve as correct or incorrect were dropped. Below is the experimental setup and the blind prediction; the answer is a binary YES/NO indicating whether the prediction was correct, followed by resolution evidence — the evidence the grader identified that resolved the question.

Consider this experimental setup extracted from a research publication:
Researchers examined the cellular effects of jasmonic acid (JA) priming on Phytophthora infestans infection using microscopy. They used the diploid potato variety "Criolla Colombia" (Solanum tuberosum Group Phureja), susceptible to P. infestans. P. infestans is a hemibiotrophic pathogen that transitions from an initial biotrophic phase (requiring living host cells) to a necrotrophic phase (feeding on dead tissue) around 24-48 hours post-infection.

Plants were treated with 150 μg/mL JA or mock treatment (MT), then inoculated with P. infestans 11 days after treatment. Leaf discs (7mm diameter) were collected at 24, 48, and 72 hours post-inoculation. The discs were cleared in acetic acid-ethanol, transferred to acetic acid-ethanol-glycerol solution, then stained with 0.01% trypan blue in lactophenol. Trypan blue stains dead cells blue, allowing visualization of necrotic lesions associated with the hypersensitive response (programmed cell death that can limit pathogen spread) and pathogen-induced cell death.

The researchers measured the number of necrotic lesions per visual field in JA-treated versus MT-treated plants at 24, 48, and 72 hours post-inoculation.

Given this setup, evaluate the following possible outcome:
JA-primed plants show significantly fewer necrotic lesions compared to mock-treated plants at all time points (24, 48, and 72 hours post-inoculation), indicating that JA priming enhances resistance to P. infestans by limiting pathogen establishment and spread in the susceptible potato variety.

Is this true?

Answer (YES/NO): NO